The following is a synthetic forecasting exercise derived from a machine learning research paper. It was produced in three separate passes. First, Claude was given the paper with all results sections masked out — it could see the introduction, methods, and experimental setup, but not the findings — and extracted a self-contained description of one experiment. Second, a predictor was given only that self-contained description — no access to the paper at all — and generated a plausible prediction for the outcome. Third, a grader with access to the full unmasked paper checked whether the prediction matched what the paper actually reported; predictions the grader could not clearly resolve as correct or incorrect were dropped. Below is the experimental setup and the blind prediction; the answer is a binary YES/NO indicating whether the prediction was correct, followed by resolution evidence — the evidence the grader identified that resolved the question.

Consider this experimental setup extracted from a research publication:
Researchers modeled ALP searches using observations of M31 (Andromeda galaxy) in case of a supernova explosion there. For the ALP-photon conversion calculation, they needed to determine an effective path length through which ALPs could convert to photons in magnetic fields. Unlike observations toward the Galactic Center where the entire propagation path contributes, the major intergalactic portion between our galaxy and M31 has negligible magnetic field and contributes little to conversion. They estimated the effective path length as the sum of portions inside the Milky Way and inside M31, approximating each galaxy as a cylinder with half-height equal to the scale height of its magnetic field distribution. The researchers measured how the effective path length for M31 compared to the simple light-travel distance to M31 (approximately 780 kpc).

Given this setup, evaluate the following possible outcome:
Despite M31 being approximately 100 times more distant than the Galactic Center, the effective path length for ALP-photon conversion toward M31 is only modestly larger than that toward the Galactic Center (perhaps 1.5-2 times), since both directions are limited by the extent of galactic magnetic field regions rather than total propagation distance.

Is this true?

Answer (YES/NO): YES